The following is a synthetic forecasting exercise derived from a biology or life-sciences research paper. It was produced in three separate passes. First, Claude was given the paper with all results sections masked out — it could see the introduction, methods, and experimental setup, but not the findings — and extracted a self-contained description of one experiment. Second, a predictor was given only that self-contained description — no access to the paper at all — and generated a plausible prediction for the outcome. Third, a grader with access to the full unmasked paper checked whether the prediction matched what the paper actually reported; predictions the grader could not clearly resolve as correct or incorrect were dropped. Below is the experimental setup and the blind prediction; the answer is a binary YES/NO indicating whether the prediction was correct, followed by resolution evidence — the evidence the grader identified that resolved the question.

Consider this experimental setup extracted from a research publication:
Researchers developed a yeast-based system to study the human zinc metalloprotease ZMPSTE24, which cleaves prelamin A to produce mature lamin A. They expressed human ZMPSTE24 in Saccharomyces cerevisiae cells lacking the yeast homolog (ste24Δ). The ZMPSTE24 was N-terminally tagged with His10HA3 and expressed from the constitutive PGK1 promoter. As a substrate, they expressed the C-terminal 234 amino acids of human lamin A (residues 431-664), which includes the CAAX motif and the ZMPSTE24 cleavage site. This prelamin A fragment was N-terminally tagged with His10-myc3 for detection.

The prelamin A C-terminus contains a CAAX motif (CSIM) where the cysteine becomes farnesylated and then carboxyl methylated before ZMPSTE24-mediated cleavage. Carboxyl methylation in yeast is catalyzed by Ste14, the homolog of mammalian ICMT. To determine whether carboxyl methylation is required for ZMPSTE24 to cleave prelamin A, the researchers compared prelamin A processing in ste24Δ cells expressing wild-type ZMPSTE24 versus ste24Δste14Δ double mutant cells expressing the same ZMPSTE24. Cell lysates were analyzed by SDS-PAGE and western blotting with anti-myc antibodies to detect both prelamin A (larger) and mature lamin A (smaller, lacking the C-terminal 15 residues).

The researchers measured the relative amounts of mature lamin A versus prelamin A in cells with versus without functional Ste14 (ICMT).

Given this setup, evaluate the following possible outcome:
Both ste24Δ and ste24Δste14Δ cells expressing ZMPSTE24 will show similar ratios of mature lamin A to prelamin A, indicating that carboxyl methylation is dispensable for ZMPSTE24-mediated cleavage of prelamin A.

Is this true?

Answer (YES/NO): NO